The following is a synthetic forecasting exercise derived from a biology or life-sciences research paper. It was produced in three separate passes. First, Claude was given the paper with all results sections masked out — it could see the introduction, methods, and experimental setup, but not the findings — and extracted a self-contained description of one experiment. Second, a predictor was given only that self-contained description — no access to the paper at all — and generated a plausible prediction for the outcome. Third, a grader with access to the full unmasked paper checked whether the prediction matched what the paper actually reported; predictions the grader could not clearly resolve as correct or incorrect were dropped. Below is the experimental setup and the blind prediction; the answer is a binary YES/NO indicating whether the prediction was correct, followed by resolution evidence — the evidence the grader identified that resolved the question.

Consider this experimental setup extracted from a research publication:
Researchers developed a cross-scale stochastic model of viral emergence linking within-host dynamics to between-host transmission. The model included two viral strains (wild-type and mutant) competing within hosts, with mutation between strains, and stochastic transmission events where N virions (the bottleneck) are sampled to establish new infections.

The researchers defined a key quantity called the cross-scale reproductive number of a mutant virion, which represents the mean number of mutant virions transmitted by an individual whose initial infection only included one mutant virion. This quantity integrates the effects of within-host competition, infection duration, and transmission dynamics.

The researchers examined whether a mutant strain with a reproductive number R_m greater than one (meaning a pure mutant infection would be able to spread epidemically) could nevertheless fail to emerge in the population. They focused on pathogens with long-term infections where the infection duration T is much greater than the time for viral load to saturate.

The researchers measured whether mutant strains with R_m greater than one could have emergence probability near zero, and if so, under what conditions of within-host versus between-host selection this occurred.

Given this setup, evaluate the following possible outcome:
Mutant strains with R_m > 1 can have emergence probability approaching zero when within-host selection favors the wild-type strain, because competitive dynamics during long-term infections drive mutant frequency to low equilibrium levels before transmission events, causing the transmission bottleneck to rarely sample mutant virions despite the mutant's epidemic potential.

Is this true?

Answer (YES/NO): NO